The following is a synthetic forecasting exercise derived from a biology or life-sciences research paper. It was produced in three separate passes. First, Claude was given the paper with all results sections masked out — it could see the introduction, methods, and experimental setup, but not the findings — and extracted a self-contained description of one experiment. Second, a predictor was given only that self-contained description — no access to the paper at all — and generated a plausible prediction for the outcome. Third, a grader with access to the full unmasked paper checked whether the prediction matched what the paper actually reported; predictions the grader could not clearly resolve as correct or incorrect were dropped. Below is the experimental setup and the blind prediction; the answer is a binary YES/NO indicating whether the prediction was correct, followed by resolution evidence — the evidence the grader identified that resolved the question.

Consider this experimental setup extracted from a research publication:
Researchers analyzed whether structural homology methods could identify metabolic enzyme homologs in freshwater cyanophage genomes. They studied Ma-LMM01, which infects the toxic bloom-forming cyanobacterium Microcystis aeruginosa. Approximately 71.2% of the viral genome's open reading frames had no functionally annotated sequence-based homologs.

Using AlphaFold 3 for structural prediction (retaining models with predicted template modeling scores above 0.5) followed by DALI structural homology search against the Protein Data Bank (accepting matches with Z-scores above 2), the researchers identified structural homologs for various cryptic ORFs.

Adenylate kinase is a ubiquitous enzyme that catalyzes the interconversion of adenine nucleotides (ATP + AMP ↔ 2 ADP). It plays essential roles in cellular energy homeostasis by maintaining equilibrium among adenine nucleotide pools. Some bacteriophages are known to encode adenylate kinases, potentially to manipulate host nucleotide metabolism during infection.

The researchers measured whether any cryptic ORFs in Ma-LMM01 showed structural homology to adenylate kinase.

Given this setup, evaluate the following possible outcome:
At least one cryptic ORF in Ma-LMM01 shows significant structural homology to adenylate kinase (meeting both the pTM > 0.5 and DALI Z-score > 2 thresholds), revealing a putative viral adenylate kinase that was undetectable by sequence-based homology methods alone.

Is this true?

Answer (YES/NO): YES